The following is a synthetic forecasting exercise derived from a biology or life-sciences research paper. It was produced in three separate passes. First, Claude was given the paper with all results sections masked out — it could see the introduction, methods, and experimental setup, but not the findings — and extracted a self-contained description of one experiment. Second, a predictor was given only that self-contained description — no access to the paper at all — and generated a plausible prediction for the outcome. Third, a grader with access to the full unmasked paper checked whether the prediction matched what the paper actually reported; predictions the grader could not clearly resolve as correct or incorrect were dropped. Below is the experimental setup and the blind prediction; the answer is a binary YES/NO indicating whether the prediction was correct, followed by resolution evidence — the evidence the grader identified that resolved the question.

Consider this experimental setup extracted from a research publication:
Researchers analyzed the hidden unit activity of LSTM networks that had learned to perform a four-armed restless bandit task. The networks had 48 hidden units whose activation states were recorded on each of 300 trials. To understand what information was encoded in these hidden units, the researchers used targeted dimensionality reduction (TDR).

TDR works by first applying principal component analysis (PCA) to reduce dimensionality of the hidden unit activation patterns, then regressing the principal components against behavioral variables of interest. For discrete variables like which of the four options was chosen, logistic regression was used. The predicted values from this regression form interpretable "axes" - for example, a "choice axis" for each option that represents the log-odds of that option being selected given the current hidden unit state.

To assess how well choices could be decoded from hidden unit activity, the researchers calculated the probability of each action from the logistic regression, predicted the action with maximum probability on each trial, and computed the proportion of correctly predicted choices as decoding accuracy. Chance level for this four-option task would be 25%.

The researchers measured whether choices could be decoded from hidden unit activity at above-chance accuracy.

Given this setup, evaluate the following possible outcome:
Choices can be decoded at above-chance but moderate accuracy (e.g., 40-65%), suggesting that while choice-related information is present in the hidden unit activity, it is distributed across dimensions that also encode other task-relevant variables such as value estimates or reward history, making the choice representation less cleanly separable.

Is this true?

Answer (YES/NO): NO